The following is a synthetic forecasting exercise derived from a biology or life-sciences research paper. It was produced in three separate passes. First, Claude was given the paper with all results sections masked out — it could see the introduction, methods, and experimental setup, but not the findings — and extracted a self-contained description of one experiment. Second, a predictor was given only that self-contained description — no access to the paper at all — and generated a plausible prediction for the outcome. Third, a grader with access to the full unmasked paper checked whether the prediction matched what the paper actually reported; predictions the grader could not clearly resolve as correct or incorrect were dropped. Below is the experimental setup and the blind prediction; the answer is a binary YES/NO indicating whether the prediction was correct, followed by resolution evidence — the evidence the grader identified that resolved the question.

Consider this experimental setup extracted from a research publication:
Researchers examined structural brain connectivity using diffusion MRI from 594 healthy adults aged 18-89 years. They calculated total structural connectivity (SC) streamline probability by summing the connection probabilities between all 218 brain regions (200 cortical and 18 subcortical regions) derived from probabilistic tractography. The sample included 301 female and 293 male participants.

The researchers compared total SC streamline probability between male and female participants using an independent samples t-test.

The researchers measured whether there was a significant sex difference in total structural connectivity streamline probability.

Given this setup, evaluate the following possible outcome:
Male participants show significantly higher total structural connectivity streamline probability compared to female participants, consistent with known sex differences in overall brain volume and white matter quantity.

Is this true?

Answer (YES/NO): NO